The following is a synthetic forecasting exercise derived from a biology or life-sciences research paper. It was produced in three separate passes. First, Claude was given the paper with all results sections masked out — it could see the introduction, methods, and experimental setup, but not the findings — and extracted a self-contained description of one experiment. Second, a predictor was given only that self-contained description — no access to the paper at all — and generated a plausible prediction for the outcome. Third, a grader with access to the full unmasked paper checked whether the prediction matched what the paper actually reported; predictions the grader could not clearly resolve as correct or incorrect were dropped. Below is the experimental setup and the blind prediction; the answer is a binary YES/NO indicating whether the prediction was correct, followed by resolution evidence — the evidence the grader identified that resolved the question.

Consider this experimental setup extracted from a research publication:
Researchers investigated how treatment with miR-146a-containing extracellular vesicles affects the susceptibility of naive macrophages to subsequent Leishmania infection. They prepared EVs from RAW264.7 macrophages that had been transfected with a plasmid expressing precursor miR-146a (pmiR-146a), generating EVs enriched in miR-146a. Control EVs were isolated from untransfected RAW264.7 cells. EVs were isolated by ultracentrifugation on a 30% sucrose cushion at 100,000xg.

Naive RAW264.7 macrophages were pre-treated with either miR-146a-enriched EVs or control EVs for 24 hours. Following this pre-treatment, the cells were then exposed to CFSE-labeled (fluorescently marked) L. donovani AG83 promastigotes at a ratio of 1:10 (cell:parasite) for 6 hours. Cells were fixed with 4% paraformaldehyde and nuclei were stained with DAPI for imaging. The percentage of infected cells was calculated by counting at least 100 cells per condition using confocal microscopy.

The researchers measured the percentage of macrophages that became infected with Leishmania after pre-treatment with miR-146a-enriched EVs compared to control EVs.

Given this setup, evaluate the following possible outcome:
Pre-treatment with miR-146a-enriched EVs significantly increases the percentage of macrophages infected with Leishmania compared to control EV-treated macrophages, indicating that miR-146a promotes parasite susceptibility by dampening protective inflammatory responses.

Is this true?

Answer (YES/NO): NO